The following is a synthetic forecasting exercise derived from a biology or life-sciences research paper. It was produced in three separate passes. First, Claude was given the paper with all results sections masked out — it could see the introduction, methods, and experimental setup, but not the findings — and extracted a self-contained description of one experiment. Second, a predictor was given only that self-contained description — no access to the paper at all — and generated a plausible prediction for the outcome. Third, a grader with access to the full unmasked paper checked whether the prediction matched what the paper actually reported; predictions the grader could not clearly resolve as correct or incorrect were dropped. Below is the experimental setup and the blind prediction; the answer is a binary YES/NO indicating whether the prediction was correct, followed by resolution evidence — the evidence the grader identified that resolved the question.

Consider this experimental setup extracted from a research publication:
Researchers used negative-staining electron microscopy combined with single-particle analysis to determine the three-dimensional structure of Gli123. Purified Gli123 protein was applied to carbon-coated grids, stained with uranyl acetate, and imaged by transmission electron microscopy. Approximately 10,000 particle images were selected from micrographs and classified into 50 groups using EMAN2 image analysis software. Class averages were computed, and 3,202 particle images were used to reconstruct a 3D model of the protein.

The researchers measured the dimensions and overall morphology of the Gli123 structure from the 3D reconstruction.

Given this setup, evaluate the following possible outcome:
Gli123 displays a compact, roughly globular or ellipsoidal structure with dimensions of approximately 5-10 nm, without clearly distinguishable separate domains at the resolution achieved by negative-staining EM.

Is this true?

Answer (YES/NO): NO